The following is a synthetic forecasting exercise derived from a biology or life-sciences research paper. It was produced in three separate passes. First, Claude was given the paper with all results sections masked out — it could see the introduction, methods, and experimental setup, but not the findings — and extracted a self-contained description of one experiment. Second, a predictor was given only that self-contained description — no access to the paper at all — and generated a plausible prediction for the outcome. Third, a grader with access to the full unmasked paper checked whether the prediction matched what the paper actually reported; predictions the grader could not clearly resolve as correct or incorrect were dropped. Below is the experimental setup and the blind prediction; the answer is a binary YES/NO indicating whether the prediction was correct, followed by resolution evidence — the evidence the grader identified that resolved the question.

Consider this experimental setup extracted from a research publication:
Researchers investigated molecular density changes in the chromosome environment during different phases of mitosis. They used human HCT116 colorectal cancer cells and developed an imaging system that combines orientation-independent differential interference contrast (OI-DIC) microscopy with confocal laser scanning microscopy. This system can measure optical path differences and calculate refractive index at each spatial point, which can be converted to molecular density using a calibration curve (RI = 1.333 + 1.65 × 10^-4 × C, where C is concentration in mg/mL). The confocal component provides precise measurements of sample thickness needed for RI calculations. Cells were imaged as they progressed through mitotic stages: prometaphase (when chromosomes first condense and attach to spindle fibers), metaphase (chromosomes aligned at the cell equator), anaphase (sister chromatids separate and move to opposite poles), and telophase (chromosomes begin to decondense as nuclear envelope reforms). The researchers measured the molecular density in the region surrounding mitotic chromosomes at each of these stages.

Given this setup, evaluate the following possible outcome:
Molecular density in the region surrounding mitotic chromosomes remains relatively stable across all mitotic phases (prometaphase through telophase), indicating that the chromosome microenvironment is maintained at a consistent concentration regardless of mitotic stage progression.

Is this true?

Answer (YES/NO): NO